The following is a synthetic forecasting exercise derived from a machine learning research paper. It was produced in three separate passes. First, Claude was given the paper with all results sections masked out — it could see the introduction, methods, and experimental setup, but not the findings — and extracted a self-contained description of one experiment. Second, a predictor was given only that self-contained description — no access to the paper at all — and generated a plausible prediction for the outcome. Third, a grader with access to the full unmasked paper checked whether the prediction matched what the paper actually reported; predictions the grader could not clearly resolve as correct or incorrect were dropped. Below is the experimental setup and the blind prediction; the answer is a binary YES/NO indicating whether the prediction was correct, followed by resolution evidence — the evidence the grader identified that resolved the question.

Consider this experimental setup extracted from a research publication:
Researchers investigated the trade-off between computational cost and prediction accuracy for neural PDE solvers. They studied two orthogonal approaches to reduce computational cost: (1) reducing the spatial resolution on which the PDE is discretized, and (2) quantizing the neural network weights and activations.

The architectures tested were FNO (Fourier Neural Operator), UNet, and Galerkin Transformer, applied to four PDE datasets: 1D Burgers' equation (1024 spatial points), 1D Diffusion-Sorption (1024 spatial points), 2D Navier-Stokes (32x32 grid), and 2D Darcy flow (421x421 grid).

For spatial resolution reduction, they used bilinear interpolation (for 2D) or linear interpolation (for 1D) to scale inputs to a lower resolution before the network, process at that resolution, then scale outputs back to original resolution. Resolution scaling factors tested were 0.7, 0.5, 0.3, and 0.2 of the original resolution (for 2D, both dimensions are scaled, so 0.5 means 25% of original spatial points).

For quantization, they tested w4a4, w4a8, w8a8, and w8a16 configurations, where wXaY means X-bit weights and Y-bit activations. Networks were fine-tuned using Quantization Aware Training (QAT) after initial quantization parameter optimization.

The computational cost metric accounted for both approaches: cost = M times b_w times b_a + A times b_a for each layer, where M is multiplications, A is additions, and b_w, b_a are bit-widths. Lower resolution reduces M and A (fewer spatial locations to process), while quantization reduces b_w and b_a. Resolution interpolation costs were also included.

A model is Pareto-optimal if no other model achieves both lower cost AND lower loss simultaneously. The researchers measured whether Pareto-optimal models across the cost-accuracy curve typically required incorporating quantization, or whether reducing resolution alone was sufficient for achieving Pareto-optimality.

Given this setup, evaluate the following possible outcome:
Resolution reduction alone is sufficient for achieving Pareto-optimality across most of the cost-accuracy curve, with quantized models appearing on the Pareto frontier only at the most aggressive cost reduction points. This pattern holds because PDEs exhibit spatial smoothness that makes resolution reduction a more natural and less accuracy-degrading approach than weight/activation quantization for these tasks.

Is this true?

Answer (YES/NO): NO